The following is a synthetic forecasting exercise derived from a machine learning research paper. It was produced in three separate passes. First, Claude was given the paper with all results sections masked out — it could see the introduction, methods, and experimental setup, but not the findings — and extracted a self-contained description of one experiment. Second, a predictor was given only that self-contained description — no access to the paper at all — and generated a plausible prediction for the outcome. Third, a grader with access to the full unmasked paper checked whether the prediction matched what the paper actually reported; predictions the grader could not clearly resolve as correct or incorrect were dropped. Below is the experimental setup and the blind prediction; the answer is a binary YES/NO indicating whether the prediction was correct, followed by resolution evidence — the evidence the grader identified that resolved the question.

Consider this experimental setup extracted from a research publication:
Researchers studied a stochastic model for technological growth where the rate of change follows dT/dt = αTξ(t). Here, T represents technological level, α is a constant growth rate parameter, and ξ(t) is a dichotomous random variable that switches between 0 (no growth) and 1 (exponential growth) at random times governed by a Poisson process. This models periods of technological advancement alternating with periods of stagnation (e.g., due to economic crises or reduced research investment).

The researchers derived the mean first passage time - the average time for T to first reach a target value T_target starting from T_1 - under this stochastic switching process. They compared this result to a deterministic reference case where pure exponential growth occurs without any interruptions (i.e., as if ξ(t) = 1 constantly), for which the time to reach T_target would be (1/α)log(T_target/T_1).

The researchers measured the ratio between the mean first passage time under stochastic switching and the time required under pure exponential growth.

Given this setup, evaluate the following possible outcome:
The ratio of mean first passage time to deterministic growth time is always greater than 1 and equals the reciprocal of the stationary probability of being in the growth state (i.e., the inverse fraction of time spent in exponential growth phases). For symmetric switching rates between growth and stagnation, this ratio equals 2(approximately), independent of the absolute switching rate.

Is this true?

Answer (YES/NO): YES